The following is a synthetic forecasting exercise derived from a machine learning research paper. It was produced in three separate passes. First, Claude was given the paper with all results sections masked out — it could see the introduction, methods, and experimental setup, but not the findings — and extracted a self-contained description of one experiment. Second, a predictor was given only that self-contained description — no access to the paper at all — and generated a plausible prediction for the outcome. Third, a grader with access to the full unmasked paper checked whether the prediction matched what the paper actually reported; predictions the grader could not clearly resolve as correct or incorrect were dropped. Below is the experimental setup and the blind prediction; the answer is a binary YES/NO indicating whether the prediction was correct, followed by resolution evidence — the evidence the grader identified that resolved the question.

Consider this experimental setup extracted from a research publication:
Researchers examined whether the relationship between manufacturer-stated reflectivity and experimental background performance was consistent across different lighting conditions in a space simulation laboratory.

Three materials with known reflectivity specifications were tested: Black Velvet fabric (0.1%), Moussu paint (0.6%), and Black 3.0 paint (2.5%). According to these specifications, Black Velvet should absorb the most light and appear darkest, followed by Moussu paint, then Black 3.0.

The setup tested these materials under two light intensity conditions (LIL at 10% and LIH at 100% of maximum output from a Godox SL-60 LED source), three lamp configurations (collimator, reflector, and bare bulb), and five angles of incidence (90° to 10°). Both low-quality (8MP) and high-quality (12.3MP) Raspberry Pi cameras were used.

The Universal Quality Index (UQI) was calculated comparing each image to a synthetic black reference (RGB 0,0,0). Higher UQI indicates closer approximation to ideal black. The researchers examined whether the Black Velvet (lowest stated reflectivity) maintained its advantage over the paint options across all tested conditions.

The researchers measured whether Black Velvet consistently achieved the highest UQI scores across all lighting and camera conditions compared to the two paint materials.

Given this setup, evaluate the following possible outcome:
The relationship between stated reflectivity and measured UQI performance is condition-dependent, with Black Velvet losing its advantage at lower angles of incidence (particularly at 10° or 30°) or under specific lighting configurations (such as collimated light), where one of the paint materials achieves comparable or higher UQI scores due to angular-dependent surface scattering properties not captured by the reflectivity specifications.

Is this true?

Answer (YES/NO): NO